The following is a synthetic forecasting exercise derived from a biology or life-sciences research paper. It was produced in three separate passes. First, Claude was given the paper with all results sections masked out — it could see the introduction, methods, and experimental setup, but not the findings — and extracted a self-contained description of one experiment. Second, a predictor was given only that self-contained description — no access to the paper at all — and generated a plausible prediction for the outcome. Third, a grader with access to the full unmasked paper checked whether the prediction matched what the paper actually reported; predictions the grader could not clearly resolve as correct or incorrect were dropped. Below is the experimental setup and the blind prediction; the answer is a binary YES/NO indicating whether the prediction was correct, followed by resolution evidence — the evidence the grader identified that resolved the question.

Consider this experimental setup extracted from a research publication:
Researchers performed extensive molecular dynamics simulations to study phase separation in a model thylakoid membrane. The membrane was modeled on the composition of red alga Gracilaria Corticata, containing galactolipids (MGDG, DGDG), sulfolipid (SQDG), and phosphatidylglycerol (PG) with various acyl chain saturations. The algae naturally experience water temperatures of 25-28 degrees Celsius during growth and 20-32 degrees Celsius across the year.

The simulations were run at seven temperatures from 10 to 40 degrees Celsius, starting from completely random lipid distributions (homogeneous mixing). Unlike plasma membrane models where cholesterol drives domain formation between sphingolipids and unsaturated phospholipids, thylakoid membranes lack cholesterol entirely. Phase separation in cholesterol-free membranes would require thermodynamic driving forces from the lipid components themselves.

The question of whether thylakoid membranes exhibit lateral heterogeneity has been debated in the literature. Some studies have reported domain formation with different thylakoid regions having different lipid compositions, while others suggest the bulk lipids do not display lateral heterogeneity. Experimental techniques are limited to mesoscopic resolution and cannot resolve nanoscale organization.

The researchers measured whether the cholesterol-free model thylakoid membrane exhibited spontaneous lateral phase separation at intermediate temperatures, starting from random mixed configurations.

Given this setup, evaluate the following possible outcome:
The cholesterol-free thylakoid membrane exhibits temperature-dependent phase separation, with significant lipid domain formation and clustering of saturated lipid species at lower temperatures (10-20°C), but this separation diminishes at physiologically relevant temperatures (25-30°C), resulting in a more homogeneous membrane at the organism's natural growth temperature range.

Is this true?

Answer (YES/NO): NO